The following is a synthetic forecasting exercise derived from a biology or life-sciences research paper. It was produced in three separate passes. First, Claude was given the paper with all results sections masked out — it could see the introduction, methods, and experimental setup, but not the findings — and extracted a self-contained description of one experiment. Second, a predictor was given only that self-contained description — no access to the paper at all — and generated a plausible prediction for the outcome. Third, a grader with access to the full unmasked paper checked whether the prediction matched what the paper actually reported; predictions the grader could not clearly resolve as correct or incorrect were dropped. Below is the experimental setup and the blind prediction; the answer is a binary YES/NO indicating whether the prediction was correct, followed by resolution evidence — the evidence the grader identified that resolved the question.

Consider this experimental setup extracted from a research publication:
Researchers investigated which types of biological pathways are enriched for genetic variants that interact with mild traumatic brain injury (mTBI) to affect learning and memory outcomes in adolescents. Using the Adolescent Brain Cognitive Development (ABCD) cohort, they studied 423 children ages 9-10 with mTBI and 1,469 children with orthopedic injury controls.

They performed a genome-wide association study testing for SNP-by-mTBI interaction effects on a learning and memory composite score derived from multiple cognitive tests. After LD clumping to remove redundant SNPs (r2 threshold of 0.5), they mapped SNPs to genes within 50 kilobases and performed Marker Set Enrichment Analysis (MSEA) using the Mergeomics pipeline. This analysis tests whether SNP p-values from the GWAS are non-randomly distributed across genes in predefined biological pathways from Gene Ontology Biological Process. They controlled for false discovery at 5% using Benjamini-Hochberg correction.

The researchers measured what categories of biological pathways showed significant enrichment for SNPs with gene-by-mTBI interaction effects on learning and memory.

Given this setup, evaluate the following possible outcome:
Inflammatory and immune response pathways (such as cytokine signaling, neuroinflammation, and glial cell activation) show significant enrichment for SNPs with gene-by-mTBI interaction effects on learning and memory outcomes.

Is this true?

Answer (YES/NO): NO